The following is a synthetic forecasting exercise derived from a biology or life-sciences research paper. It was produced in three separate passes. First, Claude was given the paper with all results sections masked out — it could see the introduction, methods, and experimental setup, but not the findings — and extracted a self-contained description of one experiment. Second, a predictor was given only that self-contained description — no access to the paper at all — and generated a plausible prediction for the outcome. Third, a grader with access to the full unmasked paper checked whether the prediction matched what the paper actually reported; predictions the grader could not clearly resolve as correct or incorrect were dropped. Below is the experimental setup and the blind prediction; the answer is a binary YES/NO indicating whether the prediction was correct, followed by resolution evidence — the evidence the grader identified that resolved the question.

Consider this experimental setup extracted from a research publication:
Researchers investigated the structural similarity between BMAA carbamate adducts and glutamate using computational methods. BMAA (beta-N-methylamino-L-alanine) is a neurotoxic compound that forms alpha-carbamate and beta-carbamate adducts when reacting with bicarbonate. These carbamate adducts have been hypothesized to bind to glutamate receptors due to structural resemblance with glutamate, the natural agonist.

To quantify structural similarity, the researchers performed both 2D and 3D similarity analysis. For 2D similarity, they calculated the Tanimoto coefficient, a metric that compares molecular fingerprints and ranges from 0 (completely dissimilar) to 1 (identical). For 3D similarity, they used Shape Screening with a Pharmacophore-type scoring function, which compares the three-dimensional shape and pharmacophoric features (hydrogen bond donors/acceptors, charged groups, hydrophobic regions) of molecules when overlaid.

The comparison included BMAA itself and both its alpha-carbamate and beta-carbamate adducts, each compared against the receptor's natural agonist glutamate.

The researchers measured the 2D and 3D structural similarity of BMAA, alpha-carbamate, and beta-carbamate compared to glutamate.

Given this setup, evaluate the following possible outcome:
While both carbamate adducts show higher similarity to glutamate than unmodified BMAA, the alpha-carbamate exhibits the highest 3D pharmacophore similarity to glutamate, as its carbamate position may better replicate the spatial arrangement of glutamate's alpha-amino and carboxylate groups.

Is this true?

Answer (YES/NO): NO